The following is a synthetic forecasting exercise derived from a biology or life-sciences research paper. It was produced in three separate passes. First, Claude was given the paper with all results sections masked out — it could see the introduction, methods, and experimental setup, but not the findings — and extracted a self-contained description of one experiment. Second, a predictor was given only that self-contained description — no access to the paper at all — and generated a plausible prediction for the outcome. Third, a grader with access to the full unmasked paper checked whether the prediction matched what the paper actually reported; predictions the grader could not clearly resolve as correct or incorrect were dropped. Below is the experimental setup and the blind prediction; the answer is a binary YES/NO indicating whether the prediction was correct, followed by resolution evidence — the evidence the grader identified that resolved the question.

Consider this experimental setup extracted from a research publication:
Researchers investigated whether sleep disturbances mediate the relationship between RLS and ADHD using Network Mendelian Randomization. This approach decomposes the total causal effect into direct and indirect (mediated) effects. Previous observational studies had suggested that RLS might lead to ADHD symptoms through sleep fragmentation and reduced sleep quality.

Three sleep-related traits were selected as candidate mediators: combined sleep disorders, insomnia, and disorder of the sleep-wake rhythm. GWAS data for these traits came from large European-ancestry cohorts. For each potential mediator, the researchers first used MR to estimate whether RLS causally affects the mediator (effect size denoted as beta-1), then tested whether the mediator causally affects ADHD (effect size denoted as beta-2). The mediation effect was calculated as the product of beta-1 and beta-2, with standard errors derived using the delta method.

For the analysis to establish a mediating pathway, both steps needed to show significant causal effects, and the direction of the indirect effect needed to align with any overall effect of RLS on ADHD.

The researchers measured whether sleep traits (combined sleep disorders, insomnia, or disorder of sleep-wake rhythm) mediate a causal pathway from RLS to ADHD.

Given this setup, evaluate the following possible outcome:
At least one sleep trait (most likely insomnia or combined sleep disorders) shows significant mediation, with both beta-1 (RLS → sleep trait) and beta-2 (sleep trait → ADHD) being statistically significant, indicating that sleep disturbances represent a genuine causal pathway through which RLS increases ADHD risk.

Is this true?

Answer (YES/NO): NO